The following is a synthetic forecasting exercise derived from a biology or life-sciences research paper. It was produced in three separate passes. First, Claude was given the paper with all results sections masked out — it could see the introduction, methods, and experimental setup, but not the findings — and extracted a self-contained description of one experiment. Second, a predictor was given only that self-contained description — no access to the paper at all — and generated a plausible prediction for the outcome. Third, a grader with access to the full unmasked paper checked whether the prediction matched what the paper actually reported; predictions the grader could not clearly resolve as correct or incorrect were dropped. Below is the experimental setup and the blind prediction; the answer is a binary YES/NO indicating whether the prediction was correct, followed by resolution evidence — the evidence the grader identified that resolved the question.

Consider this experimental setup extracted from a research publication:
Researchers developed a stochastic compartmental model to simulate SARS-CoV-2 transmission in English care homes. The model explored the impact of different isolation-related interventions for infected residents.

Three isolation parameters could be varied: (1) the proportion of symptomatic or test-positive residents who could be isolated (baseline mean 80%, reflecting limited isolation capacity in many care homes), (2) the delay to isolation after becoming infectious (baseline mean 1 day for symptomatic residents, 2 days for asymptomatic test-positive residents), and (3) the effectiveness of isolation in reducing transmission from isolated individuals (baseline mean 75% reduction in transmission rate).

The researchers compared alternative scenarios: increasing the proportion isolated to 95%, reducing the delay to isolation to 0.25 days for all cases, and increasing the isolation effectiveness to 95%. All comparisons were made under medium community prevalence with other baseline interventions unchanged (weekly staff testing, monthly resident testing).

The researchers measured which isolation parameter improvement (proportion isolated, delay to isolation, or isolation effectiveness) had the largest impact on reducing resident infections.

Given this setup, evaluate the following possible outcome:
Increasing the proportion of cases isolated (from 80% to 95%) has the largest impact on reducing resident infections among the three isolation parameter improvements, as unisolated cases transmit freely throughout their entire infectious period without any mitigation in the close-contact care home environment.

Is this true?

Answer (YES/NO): NO